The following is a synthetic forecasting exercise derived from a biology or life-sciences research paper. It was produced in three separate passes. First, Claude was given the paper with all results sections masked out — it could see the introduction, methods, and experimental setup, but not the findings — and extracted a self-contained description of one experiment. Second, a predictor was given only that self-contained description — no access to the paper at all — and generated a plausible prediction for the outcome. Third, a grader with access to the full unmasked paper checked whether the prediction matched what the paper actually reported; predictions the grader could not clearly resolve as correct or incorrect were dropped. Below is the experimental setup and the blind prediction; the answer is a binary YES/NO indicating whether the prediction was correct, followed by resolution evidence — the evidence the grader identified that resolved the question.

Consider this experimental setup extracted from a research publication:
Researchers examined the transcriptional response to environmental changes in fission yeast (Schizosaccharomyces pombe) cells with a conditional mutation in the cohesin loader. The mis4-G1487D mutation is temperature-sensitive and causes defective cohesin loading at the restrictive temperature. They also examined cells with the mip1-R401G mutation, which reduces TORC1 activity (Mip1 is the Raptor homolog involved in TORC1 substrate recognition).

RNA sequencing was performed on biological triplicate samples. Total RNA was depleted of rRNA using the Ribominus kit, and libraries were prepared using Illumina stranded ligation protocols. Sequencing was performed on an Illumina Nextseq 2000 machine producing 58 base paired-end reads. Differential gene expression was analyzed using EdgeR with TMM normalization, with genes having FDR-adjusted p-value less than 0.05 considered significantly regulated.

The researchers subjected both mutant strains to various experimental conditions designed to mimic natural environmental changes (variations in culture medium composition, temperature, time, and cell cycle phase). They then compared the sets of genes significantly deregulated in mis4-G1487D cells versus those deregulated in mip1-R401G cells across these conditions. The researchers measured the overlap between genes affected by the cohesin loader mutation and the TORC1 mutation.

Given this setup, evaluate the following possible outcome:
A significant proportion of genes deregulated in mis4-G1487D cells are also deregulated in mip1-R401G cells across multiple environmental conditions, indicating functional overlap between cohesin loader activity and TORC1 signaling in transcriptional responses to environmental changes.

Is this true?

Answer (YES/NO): YES